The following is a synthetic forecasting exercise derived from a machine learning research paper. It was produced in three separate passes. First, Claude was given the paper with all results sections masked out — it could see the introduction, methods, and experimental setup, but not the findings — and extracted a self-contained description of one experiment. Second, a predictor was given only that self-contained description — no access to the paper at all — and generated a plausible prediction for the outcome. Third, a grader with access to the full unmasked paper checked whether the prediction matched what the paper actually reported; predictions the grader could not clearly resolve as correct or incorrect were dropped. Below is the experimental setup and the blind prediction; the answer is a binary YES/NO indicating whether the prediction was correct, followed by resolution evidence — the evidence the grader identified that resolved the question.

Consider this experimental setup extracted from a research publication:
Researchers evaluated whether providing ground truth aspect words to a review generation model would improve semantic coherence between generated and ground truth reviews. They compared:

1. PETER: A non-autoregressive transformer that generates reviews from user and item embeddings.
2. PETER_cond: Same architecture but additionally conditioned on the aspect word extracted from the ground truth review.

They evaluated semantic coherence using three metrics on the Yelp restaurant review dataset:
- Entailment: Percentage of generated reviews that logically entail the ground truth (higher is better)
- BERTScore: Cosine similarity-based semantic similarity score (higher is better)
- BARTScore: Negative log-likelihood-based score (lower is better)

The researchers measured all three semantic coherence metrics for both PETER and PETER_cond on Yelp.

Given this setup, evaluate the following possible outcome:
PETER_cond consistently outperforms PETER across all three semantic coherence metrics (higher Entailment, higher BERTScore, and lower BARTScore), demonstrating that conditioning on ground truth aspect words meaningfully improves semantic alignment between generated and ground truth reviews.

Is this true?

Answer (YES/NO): YES